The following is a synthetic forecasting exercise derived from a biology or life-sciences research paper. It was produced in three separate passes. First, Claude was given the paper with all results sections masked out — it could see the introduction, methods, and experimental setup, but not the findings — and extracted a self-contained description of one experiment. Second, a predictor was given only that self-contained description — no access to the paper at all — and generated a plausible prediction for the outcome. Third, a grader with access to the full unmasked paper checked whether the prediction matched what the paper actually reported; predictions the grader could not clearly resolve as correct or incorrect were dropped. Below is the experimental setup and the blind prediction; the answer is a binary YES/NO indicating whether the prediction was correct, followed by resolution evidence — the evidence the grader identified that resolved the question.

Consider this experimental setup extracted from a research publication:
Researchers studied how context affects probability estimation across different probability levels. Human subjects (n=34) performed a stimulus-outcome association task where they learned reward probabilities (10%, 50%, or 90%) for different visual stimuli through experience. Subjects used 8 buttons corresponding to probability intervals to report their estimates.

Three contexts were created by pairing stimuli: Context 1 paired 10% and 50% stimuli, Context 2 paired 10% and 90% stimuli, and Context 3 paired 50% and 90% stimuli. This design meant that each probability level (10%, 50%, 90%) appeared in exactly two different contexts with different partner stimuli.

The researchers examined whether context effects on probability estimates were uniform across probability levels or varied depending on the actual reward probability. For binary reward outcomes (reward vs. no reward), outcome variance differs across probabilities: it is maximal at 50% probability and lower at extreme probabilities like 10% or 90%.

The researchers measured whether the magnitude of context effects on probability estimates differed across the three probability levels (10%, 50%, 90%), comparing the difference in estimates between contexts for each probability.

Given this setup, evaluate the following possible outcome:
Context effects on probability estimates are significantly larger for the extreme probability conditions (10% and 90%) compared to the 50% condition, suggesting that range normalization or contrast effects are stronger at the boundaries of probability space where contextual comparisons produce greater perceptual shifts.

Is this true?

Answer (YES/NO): NO